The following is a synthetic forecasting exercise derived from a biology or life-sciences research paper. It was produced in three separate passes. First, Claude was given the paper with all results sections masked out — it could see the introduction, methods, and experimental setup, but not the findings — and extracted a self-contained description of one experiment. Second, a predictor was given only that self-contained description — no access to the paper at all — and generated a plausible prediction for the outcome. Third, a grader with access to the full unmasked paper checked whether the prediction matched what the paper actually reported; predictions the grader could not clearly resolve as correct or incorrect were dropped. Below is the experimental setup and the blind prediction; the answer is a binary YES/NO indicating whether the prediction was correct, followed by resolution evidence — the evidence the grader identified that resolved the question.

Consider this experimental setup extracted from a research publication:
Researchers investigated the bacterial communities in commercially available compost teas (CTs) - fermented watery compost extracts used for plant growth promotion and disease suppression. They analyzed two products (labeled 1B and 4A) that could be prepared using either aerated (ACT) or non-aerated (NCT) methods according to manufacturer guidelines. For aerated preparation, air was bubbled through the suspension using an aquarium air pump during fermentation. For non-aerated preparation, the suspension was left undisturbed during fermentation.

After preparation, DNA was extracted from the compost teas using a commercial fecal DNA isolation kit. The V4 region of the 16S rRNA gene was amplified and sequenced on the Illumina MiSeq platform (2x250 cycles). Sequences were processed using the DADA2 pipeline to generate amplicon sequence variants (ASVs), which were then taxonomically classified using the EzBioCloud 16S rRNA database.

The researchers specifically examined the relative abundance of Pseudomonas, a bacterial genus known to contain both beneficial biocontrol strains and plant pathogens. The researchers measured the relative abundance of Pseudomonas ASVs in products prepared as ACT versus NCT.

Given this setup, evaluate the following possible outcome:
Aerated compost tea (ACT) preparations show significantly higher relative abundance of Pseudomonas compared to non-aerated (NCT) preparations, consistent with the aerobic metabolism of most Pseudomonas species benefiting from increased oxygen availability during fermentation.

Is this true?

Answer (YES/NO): NO